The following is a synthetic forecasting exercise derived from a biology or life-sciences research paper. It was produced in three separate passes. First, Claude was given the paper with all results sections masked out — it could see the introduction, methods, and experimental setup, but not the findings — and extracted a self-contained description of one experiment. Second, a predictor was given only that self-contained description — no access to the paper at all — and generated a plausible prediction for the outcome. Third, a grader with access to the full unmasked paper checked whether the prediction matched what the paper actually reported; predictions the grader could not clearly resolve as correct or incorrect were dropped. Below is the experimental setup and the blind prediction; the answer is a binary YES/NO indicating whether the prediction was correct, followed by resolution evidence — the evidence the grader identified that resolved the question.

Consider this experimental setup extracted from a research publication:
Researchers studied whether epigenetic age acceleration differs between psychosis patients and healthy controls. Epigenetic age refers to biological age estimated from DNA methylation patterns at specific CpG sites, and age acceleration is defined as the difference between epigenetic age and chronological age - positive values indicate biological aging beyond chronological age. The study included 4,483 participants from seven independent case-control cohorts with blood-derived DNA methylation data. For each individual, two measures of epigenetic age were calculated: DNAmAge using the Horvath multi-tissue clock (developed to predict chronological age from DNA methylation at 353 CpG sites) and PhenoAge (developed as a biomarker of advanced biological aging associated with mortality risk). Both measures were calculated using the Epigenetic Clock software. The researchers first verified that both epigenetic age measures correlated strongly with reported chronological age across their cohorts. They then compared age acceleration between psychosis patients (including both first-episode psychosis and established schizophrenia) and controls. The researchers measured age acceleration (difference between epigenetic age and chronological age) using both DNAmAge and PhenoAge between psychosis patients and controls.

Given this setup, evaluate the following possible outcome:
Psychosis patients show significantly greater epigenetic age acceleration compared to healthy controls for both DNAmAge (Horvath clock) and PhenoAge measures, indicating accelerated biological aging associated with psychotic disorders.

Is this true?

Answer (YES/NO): NO